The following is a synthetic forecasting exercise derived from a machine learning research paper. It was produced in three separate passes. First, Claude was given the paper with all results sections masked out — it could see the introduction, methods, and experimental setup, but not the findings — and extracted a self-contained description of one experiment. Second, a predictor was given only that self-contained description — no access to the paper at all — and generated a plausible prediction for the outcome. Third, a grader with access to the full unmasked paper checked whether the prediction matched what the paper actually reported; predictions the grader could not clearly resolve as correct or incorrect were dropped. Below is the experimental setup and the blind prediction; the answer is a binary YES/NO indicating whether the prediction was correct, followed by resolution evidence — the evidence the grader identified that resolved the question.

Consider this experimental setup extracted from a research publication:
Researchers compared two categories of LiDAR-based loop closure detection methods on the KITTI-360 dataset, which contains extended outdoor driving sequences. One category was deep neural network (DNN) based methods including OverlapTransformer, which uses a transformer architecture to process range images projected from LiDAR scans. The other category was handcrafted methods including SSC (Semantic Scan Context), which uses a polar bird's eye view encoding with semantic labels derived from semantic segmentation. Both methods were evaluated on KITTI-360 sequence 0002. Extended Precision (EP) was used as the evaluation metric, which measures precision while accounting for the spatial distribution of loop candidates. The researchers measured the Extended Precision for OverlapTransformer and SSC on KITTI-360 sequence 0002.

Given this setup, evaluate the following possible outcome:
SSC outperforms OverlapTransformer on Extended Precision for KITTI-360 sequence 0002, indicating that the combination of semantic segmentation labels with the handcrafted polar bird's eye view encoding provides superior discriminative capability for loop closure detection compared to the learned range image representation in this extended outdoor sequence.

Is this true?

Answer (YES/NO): YES